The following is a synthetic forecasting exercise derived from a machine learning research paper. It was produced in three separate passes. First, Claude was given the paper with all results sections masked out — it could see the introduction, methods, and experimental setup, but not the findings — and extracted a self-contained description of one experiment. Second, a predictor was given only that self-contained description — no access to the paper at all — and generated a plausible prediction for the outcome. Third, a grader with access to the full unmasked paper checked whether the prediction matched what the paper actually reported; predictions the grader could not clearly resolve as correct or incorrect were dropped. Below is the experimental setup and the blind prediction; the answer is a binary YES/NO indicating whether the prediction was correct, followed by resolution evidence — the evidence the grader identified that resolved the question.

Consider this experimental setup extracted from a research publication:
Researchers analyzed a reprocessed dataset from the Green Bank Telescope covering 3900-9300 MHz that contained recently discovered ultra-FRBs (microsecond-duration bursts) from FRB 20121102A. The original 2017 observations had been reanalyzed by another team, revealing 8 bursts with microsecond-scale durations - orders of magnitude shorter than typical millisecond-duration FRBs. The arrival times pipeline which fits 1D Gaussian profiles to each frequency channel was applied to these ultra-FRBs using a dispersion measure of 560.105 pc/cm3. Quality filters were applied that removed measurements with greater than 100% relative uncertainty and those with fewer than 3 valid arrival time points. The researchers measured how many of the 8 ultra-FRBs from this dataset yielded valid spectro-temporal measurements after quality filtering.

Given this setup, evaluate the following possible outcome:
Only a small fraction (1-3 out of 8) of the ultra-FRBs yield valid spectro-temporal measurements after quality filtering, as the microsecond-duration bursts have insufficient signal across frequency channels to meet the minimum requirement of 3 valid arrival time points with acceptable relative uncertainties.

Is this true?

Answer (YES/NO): NO